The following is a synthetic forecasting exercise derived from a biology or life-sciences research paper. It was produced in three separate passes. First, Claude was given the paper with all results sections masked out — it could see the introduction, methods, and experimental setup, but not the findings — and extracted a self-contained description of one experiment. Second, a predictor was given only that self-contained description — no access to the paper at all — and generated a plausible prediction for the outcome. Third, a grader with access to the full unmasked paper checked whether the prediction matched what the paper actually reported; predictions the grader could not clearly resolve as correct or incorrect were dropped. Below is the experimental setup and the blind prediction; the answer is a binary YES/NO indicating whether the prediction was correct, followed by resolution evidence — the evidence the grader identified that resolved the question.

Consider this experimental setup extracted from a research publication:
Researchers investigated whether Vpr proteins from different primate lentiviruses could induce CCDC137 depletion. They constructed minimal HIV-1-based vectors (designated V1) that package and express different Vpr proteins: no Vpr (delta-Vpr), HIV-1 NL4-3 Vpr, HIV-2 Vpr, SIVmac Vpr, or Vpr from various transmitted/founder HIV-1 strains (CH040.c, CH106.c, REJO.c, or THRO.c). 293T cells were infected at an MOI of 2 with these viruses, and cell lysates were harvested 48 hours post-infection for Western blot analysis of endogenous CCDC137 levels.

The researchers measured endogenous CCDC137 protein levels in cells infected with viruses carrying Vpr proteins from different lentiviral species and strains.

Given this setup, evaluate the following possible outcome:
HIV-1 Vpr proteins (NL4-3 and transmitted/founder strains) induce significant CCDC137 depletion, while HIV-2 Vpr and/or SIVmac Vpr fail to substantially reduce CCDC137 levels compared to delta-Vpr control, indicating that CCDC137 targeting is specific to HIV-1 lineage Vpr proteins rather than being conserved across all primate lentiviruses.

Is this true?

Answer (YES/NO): YES